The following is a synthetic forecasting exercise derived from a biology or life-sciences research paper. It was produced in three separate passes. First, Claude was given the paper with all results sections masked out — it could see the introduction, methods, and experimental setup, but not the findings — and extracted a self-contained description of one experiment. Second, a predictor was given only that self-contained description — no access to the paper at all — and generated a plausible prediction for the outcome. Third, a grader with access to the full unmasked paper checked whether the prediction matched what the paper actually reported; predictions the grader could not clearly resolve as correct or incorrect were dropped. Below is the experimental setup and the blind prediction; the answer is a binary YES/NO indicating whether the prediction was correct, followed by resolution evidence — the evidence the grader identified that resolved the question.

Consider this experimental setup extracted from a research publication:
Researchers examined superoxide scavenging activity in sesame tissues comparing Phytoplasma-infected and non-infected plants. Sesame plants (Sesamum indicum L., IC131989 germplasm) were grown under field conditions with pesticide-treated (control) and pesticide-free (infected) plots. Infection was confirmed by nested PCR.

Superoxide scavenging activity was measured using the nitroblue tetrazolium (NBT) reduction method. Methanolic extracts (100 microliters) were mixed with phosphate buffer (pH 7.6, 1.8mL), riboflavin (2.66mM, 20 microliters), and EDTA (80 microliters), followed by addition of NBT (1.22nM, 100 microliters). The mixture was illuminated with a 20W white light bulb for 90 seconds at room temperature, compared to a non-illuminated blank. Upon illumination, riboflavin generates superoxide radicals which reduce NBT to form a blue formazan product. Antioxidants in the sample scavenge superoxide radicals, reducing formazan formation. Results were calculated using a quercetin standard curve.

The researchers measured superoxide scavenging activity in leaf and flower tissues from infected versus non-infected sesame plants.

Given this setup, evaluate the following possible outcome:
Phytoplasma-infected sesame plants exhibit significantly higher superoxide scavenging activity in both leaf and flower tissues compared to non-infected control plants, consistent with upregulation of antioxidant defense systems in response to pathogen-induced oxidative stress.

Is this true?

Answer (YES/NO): YES